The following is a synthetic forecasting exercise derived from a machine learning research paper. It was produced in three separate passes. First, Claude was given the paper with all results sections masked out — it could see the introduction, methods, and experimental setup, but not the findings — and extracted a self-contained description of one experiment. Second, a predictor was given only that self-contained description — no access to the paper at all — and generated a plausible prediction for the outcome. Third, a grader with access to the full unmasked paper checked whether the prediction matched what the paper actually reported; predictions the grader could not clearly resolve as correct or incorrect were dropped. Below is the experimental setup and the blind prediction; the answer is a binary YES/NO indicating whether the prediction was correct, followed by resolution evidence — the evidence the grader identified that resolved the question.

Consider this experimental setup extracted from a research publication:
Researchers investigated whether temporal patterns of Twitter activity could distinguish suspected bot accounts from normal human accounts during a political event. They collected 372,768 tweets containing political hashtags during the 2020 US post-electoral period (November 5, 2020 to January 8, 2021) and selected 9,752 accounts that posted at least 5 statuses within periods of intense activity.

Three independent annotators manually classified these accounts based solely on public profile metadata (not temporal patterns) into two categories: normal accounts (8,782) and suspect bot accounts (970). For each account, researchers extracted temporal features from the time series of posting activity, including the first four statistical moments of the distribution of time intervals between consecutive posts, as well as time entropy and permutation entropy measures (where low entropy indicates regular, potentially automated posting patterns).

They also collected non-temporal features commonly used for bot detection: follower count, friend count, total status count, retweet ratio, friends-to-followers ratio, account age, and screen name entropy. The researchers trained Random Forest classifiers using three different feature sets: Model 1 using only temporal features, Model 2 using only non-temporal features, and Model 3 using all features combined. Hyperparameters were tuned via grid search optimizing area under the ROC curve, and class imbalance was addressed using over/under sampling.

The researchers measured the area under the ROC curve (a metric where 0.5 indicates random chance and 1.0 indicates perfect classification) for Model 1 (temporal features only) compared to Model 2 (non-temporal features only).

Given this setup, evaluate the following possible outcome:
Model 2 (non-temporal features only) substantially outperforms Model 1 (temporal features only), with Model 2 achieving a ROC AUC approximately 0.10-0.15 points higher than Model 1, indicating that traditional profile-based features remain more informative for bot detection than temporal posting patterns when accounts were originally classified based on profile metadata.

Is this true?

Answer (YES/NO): YES